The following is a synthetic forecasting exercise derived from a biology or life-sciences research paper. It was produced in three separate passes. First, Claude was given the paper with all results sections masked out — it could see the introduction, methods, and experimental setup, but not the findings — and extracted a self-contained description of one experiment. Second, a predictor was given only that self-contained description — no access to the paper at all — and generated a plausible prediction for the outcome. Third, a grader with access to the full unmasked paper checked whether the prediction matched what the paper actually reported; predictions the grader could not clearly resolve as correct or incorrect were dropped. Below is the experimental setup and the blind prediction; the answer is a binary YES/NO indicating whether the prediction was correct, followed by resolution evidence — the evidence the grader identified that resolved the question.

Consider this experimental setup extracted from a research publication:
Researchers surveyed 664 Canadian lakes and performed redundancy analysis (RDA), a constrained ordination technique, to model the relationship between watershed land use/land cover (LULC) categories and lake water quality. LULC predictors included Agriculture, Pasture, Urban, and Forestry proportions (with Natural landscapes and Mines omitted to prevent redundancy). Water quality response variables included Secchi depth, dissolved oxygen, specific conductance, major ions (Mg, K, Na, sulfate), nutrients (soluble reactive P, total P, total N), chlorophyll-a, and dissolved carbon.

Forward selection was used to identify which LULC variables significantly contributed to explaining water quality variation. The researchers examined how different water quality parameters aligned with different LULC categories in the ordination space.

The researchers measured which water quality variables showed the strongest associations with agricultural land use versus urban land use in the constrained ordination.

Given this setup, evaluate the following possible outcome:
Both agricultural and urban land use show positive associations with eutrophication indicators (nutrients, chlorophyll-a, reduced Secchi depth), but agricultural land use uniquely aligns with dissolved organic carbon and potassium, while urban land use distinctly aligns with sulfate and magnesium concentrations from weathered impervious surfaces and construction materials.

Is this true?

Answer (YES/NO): NO